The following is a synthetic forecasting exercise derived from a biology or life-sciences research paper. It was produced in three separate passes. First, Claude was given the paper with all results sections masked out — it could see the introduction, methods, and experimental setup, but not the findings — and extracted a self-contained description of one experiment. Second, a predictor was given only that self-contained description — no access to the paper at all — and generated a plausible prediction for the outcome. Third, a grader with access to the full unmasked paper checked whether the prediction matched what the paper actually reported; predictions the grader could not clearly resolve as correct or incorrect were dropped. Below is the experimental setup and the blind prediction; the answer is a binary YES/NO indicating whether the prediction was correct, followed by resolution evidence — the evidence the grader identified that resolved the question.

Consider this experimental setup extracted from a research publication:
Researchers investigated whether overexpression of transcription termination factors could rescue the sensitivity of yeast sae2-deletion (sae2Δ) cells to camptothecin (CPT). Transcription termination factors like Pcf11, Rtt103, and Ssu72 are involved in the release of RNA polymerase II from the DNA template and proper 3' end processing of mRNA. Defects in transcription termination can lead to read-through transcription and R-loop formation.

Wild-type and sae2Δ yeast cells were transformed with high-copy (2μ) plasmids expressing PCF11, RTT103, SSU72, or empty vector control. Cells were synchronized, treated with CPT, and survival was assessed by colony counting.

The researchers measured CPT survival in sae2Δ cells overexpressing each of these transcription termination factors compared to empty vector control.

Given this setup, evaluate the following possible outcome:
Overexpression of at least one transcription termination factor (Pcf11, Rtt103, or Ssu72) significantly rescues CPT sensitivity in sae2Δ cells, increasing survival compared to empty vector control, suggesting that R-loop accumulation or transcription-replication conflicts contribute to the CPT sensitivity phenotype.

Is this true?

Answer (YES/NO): YES